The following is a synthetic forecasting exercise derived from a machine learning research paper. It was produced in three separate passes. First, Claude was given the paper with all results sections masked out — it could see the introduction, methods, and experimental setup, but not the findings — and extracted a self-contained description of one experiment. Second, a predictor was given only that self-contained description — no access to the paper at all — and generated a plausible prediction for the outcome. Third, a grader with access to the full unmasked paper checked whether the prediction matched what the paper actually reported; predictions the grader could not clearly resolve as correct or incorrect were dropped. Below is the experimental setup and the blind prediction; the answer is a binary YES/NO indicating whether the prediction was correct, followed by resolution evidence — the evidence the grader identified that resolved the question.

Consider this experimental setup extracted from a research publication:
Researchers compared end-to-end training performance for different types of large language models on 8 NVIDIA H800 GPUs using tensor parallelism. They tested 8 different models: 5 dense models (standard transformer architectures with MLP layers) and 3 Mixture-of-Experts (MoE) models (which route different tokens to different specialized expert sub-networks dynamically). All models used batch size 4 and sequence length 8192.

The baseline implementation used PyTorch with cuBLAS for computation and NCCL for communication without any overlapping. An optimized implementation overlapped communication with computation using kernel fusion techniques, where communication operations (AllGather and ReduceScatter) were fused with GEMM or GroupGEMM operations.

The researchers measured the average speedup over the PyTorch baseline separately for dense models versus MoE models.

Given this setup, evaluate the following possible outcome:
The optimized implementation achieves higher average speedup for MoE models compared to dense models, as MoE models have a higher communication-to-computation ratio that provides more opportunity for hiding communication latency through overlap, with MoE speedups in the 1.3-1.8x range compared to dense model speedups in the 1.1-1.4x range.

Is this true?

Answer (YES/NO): YES